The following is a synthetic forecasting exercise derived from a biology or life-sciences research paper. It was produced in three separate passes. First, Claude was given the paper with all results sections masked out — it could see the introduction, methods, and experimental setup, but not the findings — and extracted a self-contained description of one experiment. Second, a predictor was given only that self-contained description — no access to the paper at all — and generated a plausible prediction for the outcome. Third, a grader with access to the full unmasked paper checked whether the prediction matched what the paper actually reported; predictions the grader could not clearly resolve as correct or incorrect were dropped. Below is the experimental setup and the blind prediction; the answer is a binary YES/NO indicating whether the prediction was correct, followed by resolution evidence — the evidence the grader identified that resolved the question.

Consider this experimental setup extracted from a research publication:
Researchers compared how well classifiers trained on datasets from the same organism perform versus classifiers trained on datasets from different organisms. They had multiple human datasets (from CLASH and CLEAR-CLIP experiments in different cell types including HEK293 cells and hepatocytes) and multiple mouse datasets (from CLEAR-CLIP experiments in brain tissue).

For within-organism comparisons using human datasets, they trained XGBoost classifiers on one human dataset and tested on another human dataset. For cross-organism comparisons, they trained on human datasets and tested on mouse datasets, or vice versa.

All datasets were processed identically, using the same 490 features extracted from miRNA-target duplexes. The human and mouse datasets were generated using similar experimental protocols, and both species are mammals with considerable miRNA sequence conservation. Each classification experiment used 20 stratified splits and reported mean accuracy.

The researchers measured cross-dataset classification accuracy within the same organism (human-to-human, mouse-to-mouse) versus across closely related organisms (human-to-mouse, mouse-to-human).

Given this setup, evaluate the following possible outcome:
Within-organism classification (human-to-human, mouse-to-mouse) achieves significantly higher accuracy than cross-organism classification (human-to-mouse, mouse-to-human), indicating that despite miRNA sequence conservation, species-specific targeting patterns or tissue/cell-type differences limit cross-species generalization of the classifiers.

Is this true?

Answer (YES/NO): YES